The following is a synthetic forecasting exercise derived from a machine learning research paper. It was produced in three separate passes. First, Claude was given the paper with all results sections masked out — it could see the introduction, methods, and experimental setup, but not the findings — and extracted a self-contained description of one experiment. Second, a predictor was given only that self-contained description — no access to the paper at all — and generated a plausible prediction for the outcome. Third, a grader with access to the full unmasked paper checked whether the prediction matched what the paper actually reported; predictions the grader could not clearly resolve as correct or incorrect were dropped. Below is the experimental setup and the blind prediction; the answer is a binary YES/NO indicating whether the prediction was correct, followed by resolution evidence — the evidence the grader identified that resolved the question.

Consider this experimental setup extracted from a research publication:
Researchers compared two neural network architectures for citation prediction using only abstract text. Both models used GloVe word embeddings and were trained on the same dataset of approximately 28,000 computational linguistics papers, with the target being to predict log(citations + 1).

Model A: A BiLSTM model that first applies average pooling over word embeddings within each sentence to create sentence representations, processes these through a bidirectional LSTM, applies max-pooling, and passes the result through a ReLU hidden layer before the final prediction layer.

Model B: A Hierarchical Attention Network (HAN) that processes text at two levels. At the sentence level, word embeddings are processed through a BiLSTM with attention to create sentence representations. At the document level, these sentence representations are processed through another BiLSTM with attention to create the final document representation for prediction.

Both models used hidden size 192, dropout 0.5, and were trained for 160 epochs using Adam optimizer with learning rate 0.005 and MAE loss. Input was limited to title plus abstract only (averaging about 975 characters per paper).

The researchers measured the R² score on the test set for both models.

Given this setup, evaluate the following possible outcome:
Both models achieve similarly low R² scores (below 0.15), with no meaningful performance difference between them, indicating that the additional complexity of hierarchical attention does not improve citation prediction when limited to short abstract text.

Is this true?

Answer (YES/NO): NO